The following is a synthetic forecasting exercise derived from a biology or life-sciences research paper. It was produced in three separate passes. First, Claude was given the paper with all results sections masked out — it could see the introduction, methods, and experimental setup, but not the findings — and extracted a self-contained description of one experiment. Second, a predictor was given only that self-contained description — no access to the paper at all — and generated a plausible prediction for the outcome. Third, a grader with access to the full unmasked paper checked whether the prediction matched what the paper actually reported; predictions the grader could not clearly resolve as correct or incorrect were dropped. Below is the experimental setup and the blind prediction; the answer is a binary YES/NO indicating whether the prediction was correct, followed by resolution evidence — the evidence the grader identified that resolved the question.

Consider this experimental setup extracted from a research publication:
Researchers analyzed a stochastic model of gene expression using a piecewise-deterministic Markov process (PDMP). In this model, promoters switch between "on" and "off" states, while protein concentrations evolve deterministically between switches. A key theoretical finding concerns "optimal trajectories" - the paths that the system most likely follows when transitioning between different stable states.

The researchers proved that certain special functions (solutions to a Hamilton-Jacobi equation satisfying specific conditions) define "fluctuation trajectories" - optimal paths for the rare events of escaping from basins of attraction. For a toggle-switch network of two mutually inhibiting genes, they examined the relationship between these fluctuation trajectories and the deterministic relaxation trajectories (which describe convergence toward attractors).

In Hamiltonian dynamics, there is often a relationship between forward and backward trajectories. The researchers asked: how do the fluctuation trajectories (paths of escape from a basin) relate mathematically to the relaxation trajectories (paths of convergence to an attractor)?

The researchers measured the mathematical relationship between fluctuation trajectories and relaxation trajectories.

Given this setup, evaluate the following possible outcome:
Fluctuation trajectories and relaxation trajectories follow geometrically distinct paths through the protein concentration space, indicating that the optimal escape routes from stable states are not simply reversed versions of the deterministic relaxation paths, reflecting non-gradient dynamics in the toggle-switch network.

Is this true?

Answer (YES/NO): YES